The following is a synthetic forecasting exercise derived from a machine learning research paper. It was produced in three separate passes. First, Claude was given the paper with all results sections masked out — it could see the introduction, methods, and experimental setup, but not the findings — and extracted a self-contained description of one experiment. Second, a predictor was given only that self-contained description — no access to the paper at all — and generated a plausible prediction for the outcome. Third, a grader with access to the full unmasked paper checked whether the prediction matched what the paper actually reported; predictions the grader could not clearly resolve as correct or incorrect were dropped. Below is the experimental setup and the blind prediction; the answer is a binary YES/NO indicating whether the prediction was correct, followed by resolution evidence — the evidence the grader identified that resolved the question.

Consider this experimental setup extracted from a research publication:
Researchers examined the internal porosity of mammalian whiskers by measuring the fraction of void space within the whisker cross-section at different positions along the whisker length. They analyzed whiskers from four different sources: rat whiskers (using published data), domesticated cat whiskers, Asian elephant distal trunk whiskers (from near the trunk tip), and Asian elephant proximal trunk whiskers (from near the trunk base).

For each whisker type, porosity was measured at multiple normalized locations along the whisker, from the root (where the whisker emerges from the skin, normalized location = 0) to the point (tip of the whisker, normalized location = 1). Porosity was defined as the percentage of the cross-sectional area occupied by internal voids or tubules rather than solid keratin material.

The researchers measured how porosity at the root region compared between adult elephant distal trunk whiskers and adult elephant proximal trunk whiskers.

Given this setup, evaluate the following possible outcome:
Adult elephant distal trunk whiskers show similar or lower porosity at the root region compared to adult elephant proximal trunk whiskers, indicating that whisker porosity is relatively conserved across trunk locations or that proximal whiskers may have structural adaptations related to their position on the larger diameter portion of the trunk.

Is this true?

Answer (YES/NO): NO